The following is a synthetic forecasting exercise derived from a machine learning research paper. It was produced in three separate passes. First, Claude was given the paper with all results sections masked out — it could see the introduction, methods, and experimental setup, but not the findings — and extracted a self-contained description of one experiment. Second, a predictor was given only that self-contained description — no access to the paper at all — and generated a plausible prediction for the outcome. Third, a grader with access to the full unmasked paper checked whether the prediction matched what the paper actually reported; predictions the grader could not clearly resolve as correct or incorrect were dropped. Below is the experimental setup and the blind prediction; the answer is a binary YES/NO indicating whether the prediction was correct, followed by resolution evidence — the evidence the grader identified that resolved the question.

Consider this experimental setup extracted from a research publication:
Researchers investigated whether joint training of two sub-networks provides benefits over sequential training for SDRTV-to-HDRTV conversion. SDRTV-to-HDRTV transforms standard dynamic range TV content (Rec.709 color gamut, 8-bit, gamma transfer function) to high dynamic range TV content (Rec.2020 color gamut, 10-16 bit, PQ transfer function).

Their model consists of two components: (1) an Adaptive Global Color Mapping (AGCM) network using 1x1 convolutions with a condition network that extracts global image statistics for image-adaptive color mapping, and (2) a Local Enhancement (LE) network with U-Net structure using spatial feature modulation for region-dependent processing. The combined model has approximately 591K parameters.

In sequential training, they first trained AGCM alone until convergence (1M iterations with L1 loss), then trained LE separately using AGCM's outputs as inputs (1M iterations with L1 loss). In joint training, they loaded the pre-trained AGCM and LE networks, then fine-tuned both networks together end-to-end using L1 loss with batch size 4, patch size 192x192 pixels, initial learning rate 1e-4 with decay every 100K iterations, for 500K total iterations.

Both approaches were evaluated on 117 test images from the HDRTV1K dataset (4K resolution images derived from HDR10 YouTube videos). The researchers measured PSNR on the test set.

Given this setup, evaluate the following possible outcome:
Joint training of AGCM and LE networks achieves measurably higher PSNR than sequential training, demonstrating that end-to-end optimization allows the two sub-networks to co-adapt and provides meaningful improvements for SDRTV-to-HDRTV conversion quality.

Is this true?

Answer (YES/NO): NO